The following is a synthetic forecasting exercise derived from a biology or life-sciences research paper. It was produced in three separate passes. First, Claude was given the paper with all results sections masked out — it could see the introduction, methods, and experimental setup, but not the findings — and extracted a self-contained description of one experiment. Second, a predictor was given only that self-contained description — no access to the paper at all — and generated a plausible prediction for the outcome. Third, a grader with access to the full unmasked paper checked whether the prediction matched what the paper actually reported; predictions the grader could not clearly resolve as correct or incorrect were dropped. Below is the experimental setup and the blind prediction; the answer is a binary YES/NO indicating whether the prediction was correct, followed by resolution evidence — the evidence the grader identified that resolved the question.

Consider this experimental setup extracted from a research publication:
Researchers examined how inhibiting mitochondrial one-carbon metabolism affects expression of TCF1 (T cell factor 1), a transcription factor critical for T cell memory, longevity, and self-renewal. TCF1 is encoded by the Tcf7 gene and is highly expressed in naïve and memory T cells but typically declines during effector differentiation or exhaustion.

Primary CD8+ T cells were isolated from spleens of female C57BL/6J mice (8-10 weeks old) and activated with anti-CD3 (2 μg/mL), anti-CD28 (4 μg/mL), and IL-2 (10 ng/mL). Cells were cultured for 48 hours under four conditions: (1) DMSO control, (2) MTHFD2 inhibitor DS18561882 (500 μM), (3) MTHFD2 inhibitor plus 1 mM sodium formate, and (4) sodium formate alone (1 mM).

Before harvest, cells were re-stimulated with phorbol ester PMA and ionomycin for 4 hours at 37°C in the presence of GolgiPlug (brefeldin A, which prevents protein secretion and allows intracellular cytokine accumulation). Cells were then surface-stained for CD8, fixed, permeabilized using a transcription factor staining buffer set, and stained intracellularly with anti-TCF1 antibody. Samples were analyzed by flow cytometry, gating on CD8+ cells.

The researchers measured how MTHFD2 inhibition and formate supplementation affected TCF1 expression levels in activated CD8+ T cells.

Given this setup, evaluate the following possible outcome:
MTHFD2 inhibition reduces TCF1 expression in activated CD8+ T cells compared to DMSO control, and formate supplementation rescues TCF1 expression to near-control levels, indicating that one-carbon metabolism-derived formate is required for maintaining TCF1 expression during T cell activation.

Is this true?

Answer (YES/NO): NO